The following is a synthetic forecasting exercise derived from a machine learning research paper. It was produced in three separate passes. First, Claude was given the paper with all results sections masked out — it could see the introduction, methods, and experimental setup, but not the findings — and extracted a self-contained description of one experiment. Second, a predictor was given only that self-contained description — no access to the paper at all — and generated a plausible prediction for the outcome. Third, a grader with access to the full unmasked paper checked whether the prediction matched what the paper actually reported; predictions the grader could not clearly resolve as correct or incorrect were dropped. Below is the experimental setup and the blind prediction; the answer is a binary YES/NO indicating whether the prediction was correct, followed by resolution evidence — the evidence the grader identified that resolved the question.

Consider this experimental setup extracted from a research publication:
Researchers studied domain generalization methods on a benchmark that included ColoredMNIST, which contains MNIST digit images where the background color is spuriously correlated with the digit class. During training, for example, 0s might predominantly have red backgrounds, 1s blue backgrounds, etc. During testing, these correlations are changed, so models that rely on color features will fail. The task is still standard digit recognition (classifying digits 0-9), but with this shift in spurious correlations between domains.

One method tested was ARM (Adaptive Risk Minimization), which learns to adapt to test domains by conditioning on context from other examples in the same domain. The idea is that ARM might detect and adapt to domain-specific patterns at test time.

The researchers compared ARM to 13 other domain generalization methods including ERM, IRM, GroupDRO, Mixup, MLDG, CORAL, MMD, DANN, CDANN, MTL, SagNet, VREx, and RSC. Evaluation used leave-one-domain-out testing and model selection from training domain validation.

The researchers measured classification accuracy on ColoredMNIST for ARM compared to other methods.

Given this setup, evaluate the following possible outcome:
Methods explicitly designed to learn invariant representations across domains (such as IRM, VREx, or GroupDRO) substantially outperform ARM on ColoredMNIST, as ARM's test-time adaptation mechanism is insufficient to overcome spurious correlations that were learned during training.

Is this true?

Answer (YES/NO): NO